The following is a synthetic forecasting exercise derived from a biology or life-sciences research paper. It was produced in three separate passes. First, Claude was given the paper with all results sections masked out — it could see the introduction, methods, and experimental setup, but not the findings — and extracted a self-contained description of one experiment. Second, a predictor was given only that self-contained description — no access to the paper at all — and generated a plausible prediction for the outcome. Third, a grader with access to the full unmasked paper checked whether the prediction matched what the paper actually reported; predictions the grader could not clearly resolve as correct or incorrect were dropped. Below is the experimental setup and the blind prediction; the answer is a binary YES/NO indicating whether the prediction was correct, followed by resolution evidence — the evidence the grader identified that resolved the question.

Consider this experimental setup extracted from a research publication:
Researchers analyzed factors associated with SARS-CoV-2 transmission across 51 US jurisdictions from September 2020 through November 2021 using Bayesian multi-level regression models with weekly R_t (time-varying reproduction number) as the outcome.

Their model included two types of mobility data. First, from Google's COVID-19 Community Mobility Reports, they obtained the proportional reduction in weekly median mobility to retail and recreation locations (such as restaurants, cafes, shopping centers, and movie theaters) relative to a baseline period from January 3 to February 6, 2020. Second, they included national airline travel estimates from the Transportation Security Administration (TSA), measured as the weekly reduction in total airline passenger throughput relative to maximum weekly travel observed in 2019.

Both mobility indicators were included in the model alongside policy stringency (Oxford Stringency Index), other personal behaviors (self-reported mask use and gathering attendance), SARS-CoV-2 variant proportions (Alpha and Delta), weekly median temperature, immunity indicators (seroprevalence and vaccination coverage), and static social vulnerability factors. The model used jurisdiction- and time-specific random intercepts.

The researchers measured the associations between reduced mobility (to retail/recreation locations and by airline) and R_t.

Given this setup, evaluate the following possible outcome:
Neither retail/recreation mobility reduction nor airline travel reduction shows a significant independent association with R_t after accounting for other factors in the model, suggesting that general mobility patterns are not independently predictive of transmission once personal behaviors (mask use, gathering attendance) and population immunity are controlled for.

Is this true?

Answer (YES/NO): NO